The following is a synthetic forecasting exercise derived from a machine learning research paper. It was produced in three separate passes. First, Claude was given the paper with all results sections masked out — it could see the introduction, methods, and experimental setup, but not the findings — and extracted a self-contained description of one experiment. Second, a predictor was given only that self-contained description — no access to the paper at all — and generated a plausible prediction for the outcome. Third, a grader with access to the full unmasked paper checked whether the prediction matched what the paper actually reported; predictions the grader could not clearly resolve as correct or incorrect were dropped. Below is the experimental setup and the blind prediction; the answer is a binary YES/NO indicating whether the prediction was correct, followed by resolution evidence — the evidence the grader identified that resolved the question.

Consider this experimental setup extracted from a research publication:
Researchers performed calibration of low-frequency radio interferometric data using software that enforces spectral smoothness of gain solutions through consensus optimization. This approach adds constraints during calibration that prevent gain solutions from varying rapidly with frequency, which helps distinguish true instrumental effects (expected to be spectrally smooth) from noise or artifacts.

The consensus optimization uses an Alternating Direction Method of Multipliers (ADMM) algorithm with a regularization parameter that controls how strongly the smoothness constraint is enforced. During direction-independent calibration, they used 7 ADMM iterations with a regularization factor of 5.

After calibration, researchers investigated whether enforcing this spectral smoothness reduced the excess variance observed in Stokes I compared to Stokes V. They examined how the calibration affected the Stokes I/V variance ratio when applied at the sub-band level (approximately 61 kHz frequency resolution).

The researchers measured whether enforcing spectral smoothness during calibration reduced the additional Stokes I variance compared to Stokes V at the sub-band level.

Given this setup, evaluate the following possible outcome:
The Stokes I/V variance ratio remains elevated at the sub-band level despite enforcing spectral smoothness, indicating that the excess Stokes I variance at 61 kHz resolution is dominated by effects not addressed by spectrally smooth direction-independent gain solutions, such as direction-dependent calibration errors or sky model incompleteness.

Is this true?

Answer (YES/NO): NO